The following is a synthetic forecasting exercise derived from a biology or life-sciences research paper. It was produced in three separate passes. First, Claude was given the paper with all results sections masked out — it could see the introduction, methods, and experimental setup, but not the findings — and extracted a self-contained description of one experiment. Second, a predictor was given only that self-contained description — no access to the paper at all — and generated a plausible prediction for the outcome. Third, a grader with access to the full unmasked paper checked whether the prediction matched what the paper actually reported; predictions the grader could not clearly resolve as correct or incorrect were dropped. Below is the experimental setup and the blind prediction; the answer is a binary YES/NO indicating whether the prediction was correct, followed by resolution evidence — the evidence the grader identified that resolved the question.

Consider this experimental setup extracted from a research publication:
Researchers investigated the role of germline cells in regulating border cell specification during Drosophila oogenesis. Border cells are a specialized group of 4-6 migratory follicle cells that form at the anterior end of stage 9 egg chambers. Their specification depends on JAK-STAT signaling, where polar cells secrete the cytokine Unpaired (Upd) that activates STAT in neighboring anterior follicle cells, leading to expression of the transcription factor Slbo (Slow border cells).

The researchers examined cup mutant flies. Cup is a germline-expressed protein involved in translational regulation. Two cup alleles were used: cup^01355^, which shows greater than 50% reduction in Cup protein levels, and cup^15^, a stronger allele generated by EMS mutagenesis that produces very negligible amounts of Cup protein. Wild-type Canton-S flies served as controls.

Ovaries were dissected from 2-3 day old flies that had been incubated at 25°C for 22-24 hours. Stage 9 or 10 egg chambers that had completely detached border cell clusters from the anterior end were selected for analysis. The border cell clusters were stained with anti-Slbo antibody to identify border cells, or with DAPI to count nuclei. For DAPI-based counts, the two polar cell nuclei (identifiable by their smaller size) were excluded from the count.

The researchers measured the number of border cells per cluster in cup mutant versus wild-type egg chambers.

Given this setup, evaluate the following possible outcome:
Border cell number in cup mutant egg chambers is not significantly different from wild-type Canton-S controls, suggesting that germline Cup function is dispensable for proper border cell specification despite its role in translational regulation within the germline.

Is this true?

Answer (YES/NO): NO